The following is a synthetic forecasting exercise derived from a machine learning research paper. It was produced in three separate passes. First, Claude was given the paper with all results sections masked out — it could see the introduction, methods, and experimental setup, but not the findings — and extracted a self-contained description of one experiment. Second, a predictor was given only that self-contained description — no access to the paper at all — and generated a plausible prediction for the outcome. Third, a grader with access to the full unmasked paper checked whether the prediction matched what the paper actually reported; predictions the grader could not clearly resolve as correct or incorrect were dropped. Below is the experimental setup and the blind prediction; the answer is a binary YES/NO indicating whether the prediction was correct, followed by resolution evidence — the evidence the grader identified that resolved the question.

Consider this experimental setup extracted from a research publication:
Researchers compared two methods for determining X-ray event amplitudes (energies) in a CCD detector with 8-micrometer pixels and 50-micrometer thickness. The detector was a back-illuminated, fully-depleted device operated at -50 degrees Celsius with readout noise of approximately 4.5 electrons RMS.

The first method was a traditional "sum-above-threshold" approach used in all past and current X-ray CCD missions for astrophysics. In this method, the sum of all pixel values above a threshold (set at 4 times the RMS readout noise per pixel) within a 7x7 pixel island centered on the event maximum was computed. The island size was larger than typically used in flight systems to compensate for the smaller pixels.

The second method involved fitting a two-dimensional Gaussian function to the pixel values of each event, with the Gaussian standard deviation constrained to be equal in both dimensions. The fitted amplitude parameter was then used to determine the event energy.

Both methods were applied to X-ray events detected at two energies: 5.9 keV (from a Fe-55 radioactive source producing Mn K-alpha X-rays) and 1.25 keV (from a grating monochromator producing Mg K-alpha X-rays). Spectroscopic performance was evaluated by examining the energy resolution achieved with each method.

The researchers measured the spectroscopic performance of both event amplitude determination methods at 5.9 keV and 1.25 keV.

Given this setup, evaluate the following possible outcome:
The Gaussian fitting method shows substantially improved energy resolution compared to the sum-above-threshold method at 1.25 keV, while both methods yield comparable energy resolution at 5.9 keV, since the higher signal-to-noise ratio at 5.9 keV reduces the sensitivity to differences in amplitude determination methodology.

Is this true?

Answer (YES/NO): NO